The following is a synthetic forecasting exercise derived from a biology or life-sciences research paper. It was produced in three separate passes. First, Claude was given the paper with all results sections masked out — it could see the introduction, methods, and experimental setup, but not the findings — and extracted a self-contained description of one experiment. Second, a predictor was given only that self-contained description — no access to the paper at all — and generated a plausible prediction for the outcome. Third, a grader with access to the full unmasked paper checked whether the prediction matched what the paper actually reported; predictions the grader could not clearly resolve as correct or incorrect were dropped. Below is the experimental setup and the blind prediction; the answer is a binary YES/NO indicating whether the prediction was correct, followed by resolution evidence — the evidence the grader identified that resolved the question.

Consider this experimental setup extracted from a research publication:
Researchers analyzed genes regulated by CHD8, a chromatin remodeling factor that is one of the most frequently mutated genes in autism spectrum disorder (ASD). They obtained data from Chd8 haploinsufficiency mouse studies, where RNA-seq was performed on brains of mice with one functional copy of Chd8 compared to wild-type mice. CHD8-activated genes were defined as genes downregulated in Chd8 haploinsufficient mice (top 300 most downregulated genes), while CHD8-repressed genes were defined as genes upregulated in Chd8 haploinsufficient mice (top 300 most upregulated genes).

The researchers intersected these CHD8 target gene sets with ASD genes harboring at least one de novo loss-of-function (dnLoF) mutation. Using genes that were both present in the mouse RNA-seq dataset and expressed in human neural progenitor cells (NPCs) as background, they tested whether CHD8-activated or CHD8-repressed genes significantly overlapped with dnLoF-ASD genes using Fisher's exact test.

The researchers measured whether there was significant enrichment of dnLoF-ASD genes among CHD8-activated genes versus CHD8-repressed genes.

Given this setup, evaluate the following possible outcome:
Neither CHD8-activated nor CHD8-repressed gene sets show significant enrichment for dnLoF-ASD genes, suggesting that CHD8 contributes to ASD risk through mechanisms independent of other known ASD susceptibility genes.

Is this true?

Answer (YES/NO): NO